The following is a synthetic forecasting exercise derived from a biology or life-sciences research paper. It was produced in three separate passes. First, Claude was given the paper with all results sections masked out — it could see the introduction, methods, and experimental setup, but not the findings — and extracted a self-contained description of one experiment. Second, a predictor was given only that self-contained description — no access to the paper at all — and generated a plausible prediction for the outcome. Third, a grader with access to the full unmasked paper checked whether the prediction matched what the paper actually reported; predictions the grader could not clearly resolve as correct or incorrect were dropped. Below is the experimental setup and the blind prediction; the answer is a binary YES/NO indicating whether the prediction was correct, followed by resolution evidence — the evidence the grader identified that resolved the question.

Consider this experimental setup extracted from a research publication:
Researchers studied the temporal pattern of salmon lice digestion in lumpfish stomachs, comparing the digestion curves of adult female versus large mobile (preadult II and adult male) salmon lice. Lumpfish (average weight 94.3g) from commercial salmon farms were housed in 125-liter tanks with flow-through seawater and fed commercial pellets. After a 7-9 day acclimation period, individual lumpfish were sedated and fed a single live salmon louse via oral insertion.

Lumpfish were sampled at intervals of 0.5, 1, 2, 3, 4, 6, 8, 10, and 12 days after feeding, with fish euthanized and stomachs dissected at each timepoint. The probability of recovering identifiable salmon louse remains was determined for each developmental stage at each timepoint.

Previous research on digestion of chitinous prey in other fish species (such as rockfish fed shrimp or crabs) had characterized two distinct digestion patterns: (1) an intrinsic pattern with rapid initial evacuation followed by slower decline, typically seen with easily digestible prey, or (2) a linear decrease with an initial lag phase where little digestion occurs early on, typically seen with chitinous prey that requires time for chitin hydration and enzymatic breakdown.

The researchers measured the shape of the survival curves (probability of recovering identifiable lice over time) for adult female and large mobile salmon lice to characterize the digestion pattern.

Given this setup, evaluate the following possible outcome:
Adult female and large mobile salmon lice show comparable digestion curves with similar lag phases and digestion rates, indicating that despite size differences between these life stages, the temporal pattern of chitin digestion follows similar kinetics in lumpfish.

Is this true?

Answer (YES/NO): NO